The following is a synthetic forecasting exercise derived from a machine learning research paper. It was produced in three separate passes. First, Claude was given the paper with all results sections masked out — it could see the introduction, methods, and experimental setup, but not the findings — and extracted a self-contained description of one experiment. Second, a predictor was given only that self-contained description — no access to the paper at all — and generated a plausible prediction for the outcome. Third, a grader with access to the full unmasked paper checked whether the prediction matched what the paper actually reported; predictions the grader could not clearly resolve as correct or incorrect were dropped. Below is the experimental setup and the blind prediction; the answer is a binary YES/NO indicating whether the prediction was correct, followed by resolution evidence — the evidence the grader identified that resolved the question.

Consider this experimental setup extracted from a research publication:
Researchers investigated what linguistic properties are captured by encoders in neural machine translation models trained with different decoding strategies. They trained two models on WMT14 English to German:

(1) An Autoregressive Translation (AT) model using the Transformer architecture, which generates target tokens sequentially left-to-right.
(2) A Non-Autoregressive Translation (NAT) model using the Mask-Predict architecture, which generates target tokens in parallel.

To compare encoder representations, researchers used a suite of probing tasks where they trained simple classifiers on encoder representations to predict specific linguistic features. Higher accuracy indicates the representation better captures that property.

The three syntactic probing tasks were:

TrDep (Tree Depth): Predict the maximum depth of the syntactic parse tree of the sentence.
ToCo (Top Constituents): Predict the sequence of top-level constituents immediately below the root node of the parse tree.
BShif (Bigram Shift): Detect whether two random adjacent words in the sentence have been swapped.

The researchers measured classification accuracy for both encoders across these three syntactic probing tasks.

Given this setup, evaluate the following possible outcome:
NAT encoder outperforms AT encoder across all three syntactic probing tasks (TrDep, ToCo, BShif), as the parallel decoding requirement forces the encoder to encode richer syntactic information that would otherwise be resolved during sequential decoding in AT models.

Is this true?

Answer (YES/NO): NO